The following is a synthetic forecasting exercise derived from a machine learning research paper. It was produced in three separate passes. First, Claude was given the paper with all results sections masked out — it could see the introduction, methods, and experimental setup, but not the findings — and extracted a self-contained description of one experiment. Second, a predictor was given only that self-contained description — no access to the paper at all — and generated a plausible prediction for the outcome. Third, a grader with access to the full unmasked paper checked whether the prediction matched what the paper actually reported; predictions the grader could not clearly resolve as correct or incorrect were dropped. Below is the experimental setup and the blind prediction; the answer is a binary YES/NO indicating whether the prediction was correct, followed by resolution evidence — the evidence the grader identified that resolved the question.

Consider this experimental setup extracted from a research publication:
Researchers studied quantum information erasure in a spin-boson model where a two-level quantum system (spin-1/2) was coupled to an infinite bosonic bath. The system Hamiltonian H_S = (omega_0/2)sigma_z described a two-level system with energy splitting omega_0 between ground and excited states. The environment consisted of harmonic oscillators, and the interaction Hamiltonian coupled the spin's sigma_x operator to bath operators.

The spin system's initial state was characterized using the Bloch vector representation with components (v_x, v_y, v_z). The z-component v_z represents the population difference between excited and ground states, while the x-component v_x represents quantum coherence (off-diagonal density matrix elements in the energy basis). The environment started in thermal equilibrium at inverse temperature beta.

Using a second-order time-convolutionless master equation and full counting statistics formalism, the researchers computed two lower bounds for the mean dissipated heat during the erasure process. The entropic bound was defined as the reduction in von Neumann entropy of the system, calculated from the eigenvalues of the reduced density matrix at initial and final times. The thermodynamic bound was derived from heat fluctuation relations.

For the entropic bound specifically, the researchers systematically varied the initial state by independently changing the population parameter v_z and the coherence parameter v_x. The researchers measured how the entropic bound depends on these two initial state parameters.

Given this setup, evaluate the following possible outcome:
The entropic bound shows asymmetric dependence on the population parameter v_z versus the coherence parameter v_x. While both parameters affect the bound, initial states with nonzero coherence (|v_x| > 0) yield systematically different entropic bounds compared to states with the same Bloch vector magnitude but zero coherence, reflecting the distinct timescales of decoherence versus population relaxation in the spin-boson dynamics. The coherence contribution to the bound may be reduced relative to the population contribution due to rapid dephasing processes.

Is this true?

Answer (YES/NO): NO